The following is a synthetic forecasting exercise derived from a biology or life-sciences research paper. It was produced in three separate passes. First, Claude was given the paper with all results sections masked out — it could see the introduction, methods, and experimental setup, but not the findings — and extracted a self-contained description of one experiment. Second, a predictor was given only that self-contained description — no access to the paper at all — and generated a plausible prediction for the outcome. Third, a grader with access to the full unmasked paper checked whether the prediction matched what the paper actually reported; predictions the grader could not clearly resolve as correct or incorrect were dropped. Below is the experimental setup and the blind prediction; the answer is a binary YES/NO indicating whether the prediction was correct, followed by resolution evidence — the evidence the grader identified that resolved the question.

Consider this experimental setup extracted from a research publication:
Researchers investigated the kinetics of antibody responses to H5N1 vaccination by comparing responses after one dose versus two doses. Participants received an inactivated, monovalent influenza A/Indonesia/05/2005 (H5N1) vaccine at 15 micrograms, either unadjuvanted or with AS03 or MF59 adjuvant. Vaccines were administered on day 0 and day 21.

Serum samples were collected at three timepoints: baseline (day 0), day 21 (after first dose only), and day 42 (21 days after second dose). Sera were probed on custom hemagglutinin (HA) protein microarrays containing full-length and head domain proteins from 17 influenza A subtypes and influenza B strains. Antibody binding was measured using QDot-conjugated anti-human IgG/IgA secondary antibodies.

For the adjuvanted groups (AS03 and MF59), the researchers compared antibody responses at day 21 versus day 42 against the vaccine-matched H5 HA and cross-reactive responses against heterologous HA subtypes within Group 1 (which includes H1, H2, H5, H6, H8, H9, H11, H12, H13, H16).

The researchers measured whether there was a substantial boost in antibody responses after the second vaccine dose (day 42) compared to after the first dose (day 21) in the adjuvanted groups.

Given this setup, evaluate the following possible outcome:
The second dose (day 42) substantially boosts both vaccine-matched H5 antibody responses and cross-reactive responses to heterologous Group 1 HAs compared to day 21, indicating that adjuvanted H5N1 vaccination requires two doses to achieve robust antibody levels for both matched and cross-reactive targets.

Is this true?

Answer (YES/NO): NO